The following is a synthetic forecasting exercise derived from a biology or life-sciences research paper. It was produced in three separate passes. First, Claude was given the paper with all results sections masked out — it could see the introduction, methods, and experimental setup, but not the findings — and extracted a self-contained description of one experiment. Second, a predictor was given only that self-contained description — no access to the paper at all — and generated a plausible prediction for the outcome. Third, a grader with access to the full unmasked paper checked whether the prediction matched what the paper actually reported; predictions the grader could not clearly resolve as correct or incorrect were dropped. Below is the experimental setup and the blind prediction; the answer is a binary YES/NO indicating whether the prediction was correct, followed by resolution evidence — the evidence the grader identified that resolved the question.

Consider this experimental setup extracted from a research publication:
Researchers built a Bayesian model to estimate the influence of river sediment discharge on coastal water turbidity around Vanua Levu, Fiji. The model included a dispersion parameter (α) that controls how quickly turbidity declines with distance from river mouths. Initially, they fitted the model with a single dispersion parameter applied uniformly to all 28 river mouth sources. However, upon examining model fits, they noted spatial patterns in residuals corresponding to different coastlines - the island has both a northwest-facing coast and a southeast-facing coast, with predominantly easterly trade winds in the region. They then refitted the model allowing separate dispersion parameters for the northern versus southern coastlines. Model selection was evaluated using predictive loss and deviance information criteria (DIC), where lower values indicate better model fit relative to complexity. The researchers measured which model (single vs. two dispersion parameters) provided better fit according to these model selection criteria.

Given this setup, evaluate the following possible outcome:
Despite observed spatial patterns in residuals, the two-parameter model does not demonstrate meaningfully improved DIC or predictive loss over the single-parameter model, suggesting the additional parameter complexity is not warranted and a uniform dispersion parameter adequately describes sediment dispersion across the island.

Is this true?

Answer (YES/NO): NO